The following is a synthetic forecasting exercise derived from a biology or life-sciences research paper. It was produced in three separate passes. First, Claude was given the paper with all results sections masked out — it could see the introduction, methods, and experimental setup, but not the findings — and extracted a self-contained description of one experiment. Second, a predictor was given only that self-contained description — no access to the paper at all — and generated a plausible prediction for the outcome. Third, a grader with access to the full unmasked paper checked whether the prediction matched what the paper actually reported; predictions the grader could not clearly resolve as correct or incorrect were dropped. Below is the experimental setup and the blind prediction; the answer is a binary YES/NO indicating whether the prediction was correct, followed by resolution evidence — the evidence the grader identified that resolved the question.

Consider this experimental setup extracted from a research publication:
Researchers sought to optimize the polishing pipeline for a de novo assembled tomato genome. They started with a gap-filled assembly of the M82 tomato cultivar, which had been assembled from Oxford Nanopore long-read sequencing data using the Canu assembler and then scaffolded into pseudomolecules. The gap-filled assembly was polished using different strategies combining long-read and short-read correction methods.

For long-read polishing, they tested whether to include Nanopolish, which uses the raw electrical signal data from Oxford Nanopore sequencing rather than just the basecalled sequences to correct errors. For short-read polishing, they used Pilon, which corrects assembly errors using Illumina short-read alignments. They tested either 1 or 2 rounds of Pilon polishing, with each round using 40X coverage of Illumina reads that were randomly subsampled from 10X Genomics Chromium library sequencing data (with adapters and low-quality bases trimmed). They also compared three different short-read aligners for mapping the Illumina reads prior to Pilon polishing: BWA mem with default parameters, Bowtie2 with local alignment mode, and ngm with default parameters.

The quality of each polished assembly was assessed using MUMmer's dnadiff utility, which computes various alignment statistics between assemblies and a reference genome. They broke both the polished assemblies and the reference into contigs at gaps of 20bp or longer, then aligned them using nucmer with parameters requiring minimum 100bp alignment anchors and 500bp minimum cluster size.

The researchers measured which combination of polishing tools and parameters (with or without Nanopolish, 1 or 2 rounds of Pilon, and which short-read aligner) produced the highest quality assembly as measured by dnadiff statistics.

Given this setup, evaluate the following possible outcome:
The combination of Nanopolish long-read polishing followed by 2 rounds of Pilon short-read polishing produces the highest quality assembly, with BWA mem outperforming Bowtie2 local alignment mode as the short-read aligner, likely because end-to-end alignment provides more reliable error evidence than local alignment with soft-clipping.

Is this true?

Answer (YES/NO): NO